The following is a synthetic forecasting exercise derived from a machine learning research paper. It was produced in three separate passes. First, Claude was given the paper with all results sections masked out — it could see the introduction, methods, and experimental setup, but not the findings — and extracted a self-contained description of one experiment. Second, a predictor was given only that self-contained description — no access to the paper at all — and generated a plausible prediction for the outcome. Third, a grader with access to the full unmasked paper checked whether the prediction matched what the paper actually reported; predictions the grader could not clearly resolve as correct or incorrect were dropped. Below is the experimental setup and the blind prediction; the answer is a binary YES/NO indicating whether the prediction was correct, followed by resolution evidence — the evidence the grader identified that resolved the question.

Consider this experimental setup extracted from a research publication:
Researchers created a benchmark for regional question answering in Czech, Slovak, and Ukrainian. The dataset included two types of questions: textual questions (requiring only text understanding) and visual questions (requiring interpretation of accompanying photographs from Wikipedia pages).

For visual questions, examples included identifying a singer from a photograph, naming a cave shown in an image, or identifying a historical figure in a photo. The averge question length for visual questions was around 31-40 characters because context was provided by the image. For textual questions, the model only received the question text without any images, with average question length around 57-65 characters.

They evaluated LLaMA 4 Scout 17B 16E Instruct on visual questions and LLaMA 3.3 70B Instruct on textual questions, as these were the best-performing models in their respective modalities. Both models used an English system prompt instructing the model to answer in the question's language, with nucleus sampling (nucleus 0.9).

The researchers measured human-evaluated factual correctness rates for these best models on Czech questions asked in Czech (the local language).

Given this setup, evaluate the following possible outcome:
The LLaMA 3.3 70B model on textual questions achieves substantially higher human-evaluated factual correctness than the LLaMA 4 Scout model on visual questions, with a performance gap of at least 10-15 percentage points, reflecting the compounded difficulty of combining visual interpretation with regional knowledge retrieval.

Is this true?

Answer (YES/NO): YES